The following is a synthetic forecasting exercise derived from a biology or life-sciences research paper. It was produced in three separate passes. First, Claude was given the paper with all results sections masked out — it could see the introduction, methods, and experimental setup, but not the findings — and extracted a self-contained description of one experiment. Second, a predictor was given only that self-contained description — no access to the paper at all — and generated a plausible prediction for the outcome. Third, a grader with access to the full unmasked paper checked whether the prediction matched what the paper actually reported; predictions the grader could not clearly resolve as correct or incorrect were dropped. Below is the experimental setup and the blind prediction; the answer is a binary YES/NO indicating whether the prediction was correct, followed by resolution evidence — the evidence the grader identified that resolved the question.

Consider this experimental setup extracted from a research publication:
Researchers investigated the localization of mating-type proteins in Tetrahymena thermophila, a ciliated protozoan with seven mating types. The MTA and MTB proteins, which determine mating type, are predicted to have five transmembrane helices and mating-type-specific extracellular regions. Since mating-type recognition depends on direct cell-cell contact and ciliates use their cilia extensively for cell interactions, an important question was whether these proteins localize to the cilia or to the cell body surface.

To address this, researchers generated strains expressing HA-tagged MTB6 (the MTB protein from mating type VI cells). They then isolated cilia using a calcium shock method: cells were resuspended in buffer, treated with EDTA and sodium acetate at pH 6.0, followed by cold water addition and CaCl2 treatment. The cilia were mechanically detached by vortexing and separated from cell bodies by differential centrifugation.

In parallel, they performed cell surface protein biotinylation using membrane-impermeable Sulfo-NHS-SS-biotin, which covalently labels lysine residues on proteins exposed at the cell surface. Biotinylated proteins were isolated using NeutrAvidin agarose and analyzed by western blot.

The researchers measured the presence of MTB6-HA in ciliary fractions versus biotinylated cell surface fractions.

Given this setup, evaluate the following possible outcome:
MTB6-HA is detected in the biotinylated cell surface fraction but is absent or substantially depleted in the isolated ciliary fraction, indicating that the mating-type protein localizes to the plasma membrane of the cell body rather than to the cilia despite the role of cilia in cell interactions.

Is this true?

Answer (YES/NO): YES